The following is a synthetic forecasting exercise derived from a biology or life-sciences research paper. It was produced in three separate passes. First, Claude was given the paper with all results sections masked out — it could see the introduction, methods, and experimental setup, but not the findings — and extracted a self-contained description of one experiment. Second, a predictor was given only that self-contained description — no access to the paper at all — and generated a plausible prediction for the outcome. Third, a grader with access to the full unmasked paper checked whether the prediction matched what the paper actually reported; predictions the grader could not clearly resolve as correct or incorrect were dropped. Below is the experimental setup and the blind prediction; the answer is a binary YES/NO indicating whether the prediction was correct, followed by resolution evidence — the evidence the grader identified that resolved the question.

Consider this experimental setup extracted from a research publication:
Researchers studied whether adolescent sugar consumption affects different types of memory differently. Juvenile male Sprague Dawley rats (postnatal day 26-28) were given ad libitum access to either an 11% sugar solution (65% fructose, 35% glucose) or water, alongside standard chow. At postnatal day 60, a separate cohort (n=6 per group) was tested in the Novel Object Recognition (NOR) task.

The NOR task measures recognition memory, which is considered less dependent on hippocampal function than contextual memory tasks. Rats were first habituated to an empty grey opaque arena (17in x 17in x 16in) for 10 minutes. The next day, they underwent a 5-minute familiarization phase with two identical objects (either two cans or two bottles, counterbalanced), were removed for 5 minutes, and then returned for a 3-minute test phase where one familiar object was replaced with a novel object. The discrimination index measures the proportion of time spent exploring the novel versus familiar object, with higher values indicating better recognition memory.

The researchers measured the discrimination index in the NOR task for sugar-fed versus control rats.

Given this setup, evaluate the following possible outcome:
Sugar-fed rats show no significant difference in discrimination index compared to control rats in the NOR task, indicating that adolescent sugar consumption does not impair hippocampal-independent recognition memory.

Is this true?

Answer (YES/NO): YES